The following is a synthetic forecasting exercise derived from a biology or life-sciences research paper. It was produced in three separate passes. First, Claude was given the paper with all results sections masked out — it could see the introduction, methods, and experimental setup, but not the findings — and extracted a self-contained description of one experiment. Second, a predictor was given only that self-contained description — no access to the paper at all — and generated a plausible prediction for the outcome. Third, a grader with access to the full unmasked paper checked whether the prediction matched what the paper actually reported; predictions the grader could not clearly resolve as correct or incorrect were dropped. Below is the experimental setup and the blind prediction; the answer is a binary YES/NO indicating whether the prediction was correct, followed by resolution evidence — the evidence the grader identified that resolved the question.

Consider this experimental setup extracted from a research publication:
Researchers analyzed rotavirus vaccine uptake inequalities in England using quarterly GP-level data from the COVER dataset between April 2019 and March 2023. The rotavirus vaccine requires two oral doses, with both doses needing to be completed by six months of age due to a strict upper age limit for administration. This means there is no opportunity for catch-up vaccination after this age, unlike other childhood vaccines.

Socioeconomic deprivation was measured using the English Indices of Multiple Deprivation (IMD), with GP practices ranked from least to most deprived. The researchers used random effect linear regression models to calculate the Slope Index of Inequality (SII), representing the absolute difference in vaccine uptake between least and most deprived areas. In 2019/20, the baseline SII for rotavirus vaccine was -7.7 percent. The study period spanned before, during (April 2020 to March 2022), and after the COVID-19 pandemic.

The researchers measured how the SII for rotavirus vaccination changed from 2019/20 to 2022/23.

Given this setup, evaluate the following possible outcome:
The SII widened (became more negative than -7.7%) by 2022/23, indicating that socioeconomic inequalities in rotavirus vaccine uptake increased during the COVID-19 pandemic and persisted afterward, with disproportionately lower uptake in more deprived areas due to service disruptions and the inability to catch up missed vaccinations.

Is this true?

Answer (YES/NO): YES